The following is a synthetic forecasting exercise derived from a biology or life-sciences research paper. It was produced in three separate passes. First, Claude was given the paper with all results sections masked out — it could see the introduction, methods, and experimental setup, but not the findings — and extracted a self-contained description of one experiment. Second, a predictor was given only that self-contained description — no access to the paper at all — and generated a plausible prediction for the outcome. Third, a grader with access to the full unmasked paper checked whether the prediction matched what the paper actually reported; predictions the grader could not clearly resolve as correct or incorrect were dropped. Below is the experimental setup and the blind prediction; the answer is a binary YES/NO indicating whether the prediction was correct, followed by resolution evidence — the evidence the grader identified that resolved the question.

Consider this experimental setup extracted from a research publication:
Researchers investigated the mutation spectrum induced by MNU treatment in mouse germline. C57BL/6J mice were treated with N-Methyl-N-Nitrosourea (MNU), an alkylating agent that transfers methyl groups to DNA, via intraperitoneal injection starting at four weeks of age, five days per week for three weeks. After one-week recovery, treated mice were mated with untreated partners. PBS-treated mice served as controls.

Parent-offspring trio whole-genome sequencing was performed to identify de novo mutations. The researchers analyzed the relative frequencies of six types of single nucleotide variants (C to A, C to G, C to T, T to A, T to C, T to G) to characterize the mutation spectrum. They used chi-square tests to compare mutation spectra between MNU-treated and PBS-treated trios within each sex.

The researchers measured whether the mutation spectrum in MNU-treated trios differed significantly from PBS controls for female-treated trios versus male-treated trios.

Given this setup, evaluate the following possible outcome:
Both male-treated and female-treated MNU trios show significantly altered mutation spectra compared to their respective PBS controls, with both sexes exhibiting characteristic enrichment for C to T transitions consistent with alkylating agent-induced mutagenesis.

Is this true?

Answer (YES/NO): NO